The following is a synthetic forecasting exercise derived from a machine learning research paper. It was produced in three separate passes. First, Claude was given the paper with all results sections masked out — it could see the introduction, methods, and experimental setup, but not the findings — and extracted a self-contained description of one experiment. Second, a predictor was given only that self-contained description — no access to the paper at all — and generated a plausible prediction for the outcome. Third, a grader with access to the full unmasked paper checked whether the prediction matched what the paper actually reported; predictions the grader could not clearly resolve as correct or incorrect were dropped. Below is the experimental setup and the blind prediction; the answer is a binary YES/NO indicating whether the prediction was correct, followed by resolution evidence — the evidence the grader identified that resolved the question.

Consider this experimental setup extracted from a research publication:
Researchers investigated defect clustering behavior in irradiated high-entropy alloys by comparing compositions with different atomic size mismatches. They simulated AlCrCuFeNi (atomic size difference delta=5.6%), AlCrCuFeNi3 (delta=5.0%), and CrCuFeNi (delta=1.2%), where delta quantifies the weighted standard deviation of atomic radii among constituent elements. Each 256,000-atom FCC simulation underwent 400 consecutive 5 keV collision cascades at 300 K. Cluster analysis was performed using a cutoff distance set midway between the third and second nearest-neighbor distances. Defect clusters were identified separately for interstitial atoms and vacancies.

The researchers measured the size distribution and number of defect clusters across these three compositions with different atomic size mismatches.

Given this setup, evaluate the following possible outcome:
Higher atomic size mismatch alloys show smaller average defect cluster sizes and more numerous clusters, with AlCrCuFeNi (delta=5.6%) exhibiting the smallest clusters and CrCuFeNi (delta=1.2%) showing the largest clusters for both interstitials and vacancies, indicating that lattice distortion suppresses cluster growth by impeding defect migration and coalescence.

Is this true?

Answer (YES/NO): NO